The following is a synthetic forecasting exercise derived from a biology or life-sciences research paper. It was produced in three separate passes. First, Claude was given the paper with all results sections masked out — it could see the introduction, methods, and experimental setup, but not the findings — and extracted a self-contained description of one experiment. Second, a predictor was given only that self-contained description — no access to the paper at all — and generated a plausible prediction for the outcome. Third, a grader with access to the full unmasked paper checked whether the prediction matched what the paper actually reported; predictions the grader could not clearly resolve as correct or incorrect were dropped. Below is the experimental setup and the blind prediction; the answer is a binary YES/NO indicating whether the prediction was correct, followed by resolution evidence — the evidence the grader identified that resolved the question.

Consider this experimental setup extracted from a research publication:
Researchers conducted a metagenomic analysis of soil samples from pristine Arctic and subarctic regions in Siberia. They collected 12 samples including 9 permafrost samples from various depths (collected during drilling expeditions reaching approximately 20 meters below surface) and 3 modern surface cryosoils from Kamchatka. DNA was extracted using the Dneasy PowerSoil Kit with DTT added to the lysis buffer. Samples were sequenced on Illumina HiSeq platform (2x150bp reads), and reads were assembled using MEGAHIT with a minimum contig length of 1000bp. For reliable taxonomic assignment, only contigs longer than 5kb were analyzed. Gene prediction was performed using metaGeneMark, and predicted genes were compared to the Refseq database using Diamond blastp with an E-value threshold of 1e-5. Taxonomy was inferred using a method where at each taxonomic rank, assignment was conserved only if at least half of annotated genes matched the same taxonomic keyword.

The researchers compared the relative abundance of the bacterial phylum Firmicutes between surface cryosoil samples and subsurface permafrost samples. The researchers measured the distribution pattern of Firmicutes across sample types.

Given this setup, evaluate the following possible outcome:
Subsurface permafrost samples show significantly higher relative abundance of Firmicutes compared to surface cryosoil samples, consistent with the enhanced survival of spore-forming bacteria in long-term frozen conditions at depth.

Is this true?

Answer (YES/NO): YES